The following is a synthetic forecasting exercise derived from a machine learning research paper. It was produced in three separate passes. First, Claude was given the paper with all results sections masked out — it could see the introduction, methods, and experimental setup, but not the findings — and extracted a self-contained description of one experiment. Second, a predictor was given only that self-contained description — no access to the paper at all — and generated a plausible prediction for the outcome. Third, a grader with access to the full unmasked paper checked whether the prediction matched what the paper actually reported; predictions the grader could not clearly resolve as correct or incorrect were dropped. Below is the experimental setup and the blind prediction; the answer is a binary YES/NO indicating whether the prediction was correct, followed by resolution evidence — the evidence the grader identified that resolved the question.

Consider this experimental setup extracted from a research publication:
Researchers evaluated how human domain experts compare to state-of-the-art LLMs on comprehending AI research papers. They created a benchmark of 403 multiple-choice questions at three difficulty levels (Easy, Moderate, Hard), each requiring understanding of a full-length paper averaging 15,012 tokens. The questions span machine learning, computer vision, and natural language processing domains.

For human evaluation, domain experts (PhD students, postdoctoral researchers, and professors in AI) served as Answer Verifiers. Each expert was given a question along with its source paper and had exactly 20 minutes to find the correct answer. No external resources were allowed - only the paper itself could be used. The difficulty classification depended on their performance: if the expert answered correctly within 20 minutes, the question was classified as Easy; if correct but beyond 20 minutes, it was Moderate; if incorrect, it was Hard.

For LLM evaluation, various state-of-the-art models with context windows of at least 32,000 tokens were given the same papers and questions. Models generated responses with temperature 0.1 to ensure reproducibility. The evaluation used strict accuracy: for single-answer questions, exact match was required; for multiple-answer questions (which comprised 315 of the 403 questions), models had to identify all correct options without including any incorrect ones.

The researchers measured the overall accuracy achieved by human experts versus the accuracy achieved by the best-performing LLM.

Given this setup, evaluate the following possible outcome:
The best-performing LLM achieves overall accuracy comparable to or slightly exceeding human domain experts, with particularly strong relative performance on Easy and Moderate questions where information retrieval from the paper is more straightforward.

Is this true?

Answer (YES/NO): NO